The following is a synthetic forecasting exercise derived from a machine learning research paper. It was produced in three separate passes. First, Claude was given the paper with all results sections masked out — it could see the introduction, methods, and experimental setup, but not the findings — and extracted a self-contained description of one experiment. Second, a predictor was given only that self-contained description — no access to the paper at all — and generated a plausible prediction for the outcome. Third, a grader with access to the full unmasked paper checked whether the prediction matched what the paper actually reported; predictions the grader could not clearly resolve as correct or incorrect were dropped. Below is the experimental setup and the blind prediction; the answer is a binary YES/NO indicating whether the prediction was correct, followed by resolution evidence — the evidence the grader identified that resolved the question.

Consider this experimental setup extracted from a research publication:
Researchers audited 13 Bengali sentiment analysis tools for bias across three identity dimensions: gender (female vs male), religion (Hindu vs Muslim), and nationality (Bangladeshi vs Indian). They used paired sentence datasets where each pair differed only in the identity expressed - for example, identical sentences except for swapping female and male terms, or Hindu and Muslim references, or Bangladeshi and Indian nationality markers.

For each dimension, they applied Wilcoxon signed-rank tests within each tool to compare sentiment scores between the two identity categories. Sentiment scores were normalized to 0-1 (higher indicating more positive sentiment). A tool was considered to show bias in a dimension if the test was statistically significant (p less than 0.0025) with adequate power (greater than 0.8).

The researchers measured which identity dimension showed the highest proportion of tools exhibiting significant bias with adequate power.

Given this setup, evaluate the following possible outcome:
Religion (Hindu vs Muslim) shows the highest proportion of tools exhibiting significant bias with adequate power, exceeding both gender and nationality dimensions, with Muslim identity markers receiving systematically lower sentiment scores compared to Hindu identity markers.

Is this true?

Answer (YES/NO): NO